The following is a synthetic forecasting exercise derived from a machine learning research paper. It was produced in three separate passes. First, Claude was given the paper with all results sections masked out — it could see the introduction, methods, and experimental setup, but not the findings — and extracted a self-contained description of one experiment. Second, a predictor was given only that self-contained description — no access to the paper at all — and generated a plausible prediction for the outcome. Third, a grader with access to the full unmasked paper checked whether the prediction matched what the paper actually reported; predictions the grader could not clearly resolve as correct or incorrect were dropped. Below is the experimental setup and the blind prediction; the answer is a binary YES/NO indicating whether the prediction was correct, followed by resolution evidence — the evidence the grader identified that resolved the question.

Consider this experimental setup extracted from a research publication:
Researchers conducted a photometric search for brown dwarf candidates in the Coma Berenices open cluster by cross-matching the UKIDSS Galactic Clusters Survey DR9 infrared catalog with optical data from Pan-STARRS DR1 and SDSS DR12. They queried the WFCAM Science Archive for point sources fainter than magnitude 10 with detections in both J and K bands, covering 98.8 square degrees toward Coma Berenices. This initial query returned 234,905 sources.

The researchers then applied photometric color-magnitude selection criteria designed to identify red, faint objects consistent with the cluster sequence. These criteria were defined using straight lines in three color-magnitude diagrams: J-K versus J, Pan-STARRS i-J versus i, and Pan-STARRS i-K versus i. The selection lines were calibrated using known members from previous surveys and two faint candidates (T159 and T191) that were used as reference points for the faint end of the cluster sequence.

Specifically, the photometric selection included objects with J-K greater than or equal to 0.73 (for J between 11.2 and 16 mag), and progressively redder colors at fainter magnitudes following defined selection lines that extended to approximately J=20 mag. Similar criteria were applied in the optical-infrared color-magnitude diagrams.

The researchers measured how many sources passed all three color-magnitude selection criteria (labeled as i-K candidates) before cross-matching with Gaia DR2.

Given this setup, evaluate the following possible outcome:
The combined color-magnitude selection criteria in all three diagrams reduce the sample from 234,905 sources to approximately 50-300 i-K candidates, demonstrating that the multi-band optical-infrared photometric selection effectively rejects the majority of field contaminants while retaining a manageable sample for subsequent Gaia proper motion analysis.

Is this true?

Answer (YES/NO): NO